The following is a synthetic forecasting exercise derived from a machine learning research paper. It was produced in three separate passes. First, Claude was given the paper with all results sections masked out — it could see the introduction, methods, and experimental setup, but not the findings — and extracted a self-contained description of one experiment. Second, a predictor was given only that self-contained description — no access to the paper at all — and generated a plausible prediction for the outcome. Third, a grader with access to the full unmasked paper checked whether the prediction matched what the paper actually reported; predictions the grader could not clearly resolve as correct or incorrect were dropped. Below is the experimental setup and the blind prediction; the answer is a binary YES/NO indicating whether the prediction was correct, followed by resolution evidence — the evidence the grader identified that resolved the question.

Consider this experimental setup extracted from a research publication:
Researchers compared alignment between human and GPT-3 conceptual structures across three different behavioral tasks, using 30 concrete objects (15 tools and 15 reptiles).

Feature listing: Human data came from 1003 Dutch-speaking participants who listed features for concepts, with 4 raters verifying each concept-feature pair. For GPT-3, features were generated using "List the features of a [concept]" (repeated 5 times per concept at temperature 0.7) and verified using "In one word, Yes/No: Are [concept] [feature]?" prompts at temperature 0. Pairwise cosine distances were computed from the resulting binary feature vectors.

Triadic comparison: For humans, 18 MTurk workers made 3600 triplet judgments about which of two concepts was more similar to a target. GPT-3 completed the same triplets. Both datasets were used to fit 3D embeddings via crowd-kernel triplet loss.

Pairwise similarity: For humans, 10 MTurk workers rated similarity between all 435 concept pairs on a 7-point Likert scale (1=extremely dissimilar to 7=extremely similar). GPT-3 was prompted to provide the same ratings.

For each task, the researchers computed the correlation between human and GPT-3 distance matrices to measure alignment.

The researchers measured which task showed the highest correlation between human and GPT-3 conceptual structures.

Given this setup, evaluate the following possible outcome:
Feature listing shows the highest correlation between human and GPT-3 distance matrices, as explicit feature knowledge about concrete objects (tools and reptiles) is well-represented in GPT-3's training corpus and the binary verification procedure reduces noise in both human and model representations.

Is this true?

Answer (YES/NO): YES